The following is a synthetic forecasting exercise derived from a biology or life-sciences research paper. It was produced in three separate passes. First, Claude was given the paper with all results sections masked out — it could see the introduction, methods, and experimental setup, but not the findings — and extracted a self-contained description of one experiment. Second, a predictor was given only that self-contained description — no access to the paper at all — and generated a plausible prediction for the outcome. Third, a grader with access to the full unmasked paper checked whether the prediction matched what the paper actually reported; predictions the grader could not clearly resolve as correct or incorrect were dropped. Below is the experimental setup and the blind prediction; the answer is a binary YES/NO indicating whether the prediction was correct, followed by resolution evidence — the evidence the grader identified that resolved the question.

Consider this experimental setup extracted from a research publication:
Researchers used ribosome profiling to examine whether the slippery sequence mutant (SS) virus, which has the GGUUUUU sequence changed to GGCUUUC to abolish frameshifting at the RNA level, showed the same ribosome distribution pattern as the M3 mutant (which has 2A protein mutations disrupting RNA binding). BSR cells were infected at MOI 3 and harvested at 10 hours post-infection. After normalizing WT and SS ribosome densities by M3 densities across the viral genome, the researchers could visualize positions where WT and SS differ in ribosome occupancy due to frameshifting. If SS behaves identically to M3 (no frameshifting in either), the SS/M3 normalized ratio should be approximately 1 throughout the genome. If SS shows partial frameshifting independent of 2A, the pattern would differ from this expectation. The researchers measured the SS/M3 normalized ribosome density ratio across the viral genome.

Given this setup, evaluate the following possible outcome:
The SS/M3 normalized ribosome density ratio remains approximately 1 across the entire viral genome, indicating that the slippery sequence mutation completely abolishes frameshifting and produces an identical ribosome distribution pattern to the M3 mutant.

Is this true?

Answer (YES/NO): NO